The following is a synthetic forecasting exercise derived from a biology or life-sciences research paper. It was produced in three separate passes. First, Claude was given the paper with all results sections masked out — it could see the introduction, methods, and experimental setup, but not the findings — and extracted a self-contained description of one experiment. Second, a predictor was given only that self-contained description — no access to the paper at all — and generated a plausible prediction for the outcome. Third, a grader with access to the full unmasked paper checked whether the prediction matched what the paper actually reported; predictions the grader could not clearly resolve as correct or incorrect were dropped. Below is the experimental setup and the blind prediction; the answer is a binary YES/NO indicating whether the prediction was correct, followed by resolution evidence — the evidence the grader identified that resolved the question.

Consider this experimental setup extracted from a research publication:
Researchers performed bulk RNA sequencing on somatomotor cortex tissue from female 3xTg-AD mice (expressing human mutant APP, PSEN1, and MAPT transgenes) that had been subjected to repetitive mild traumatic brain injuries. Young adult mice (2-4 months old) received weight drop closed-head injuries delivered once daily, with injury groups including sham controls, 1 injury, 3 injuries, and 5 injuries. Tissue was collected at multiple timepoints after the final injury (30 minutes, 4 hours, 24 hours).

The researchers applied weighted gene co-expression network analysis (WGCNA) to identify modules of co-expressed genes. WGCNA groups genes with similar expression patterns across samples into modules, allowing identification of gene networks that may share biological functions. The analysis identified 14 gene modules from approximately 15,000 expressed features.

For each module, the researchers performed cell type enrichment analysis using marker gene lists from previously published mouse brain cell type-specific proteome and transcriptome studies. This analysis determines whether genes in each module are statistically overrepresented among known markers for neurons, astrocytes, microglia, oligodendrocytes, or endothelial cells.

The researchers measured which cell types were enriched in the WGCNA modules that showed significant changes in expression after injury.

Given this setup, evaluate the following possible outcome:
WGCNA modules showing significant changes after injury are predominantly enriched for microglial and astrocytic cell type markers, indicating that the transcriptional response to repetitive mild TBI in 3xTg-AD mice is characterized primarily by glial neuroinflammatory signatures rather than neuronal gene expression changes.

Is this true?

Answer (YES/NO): NO